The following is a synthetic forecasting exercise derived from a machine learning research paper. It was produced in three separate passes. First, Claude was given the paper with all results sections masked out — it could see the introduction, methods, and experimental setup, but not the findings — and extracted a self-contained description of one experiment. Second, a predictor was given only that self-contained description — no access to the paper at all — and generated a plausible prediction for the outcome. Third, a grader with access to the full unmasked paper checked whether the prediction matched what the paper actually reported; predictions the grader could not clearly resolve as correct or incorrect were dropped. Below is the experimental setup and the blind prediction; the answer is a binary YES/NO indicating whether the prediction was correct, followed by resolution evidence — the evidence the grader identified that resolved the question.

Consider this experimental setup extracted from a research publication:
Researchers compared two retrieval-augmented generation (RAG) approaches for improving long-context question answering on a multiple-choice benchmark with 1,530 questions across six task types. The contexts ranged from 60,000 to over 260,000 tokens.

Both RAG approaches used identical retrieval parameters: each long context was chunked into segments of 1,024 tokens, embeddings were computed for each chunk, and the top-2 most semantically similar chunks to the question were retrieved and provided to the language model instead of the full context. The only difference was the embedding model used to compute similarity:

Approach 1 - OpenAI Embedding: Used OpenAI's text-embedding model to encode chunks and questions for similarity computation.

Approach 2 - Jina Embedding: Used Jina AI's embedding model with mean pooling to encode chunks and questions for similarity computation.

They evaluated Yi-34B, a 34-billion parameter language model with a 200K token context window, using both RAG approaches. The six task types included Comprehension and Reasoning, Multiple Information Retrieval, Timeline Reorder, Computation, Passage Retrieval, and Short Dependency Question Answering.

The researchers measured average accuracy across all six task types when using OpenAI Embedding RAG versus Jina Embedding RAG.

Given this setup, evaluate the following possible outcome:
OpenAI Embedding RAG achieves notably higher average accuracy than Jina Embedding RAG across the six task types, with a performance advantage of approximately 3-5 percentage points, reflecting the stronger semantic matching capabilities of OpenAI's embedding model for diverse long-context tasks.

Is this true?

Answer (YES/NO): NO